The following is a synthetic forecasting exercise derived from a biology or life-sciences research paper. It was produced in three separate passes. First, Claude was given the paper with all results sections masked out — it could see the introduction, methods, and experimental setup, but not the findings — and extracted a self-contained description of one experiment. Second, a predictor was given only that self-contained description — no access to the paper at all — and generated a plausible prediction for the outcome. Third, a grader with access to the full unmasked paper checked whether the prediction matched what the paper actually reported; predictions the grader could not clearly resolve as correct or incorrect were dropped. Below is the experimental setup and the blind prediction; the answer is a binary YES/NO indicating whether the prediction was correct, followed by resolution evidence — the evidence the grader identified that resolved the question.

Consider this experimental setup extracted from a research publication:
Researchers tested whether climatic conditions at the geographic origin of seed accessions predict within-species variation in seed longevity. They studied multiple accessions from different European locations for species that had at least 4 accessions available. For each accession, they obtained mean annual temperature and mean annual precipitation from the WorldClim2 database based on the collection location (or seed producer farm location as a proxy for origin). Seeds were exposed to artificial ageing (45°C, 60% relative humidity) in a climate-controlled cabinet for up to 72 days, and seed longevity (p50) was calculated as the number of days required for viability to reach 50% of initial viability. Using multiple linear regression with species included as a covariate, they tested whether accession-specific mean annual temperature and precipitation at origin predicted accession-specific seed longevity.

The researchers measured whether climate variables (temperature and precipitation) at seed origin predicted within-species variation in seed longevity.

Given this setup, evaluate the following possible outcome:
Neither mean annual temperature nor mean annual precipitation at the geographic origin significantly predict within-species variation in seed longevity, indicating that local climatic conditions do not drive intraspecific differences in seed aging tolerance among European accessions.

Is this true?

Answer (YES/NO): NO